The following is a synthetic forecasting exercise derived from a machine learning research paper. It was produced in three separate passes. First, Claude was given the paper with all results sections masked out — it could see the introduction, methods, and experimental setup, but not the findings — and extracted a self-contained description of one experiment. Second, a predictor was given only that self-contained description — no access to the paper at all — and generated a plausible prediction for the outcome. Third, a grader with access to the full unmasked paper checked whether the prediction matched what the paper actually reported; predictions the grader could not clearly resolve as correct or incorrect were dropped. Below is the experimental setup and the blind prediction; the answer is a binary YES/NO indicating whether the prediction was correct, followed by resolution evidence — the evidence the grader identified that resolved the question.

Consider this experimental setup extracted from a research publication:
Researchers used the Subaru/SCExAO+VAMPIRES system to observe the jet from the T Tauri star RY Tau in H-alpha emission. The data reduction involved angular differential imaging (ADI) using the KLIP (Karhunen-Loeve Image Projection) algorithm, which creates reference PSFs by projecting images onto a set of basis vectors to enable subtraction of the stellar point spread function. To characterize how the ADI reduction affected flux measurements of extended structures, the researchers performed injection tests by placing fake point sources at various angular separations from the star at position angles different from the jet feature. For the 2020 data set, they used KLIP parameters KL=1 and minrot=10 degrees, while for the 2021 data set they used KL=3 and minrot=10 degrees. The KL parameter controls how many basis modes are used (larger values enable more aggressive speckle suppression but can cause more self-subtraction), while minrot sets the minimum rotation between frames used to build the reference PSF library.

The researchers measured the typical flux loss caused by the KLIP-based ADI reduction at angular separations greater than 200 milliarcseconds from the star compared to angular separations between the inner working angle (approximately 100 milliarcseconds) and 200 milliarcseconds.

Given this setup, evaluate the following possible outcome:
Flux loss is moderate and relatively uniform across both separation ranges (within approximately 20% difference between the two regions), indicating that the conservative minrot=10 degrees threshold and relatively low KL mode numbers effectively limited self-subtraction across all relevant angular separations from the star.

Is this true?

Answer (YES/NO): NO